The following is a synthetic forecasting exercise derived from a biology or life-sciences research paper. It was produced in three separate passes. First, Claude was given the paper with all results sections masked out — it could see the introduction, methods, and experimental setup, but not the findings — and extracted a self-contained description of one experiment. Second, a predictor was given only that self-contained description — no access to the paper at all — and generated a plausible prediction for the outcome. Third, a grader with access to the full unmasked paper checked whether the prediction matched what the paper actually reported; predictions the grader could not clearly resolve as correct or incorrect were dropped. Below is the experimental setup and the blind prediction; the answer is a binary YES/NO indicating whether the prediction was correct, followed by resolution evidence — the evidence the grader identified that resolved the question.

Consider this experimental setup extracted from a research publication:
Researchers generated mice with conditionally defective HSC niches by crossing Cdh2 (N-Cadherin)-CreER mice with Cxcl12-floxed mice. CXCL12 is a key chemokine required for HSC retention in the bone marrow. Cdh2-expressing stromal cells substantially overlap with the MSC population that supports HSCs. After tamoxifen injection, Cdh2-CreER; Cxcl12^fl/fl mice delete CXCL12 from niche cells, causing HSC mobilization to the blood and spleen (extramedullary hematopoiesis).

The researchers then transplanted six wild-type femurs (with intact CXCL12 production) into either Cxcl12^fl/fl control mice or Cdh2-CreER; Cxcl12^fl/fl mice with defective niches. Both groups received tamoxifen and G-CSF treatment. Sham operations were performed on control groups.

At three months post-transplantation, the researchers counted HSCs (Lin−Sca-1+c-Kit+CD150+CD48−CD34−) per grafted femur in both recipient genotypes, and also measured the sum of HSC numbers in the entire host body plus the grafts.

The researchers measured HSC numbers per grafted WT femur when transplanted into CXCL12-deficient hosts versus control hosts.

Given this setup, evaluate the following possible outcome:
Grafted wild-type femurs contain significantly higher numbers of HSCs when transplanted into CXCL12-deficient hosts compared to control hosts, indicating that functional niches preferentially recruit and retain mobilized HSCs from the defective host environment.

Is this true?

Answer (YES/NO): YES